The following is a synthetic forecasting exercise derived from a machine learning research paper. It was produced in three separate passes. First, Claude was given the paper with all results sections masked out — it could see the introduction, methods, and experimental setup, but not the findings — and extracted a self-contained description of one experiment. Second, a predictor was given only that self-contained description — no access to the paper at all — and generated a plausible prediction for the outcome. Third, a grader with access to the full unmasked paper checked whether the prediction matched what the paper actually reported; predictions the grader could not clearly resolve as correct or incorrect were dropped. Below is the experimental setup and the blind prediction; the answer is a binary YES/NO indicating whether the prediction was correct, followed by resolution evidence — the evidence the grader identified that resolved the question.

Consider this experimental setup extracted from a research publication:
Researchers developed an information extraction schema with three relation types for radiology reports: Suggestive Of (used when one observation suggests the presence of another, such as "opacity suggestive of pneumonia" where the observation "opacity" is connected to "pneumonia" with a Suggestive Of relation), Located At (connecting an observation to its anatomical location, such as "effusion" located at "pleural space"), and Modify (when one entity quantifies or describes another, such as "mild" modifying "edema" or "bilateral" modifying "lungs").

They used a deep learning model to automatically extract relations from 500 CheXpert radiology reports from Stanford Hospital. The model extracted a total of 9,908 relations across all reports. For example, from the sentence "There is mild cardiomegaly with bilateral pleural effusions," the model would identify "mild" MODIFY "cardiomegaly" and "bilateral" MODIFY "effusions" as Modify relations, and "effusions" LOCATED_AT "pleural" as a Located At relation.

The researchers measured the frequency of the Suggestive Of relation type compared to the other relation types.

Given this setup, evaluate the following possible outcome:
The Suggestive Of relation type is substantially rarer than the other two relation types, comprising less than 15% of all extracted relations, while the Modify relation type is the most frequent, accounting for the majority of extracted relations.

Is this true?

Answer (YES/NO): YES